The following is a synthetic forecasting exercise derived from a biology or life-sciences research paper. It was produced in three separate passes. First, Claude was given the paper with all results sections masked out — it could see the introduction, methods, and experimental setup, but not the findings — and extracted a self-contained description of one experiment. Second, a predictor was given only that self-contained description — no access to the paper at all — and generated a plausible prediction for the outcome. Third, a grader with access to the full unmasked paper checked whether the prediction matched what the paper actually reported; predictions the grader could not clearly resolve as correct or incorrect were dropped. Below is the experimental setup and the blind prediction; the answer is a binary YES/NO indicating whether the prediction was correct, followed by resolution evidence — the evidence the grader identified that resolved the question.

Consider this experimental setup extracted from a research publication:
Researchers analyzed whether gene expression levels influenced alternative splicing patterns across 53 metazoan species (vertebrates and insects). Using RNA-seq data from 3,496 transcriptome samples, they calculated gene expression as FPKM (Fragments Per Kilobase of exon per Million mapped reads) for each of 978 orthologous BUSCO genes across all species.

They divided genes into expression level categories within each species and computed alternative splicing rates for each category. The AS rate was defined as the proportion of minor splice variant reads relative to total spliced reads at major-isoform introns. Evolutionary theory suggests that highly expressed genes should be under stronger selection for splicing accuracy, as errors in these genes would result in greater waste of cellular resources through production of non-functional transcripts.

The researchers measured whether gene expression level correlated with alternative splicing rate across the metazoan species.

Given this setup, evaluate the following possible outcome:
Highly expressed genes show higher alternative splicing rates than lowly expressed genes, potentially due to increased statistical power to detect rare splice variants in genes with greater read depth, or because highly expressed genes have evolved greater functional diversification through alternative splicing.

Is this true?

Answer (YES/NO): NO